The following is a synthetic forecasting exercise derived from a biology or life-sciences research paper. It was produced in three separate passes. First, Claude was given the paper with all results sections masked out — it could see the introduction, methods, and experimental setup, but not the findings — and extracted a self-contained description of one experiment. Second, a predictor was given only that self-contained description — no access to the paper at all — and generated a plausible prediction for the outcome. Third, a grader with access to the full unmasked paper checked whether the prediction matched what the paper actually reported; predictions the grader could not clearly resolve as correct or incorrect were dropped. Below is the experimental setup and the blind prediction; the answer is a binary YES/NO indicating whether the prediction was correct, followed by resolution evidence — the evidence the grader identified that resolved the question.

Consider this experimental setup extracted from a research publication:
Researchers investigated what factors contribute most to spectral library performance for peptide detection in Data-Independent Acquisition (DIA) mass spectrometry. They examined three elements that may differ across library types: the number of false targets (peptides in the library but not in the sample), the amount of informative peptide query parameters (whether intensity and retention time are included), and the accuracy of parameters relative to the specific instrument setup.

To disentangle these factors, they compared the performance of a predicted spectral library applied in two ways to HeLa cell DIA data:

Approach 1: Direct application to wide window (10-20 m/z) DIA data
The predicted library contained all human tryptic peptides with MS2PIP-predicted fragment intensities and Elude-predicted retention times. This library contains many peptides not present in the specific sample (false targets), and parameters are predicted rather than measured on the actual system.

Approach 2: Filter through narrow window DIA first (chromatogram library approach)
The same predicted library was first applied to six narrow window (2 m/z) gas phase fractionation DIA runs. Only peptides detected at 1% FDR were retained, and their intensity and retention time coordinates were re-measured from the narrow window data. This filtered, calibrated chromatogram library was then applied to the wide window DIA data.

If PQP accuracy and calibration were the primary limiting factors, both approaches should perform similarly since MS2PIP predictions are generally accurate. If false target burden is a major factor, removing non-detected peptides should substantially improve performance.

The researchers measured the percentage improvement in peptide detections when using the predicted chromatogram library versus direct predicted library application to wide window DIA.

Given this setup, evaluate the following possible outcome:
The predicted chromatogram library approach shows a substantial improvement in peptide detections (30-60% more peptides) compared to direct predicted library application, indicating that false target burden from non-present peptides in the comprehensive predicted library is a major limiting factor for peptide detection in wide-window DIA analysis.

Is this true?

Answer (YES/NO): NO